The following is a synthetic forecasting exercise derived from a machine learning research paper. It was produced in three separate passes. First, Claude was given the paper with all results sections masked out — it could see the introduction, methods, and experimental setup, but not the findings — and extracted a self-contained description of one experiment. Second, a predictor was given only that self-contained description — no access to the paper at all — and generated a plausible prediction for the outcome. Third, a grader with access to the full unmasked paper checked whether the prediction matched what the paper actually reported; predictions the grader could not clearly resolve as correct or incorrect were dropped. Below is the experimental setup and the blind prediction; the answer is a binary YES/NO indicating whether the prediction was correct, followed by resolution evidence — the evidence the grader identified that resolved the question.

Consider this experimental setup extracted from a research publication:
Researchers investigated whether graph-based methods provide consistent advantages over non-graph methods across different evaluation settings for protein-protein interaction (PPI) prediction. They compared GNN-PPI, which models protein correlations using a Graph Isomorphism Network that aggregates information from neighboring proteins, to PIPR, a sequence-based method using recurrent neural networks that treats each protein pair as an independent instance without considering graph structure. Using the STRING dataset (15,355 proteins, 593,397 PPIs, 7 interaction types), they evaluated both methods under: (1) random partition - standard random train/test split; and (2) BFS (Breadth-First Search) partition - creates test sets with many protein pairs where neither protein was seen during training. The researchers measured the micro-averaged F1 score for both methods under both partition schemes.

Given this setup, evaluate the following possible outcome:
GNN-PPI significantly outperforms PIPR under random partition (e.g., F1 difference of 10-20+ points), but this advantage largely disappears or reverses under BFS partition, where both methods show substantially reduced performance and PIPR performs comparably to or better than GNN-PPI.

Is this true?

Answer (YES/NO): NO